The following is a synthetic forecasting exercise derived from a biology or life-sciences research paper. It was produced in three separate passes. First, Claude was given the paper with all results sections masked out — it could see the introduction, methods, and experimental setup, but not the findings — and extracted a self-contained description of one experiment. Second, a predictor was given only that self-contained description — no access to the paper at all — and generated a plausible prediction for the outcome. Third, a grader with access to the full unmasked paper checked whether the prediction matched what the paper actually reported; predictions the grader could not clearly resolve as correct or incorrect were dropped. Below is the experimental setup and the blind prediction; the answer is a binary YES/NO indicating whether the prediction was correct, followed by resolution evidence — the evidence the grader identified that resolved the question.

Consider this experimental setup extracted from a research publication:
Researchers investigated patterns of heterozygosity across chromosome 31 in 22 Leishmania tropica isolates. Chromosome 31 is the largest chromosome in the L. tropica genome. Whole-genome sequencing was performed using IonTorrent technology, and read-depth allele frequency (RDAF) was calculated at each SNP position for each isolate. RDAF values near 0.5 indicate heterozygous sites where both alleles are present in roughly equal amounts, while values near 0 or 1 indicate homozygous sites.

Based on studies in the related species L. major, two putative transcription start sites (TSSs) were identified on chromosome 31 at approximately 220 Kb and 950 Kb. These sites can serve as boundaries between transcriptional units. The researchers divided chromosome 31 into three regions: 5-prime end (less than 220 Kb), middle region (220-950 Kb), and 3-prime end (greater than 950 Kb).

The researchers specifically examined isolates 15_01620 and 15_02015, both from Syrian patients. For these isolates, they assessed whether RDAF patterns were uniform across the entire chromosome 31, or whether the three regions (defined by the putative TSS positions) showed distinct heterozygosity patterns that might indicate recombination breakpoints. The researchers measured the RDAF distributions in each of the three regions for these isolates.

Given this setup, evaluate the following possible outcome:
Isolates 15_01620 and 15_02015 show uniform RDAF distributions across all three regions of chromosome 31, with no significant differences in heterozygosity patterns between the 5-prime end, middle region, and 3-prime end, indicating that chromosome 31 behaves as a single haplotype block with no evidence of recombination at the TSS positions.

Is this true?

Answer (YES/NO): NO